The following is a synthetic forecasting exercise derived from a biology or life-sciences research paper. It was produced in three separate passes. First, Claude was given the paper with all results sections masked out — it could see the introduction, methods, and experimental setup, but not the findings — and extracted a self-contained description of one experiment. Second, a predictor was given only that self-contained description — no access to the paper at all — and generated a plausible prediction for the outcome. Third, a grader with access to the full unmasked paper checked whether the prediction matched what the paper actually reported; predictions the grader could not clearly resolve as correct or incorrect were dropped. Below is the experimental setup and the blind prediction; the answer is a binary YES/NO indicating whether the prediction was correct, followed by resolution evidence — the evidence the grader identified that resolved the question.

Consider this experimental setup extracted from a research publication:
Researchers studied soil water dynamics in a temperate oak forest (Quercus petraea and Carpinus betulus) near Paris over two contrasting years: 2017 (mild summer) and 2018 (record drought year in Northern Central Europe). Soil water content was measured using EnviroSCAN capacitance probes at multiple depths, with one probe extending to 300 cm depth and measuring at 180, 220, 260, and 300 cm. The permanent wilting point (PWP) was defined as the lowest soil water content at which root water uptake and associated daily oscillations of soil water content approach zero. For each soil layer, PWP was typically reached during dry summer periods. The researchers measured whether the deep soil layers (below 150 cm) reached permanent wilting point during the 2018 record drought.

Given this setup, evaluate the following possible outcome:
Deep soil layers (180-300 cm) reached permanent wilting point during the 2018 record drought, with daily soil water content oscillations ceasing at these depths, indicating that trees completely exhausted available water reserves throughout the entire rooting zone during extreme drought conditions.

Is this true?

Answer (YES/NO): NO